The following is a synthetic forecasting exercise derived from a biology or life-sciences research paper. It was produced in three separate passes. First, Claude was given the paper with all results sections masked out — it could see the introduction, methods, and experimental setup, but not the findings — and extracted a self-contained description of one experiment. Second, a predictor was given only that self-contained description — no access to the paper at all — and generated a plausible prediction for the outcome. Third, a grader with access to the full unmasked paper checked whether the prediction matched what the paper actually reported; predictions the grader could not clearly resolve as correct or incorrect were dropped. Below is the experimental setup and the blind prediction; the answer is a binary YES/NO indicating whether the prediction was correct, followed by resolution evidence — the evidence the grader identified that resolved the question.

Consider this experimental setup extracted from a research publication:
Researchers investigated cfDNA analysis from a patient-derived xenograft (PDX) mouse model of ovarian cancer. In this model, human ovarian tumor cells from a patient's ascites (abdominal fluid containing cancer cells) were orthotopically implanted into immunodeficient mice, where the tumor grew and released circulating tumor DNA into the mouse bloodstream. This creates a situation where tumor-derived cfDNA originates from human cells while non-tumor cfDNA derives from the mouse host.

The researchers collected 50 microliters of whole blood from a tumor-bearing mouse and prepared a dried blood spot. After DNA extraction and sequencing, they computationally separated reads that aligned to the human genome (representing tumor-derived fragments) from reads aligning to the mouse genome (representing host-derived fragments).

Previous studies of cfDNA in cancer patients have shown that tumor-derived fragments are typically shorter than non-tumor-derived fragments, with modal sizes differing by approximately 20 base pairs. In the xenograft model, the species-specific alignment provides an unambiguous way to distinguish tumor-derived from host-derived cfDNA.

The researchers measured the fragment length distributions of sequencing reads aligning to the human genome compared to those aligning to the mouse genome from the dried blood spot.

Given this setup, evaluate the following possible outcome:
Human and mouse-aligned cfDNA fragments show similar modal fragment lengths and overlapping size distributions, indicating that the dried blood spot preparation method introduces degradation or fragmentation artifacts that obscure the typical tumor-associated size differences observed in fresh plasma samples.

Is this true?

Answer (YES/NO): NO